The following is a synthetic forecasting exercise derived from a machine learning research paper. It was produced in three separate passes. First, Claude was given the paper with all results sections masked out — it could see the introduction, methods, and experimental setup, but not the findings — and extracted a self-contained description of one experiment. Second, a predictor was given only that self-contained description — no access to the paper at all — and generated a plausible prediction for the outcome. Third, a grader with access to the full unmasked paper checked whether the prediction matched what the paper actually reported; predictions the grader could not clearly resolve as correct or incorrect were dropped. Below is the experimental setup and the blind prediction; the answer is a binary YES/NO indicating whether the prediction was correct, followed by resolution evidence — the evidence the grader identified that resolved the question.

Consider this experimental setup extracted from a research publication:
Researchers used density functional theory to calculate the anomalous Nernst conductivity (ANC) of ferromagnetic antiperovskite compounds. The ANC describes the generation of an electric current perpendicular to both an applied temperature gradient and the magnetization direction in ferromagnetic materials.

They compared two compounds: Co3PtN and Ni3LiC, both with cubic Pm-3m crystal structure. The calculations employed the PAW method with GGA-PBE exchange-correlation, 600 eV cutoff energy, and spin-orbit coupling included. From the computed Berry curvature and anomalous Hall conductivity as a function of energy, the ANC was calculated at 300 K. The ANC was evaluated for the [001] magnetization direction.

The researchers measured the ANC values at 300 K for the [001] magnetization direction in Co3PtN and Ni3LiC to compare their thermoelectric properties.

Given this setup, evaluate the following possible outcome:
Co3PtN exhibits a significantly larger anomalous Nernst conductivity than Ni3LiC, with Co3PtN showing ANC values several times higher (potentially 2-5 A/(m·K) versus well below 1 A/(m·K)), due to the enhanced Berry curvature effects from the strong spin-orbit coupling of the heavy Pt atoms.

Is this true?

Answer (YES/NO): NO